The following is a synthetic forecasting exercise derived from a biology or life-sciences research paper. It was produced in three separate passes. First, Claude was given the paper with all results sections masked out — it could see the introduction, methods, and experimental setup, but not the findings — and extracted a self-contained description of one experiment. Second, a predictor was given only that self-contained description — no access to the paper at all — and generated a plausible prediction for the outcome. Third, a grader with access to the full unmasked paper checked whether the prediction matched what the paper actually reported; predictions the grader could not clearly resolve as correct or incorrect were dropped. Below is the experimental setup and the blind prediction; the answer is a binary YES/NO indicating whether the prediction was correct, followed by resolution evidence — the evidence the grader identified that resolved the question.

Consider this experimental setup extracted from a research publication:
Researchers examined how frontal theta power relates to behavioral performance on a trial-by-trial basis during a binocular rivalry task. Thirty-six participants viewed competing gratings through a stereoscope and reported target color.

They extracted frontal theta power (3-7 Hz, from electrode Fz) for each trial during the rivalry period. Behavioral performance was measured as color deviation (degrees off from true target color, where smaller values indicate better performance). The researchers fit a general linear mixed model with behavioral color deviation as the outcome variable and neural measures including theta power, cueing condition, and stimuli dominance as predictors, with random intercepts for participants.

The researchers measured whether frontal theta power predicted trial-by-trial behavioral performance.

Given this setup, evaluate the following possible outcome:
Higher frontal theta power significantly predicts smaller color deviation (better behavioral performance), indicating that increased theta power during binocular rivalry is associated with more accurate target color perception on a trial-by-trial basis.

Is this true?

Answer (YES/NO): YES